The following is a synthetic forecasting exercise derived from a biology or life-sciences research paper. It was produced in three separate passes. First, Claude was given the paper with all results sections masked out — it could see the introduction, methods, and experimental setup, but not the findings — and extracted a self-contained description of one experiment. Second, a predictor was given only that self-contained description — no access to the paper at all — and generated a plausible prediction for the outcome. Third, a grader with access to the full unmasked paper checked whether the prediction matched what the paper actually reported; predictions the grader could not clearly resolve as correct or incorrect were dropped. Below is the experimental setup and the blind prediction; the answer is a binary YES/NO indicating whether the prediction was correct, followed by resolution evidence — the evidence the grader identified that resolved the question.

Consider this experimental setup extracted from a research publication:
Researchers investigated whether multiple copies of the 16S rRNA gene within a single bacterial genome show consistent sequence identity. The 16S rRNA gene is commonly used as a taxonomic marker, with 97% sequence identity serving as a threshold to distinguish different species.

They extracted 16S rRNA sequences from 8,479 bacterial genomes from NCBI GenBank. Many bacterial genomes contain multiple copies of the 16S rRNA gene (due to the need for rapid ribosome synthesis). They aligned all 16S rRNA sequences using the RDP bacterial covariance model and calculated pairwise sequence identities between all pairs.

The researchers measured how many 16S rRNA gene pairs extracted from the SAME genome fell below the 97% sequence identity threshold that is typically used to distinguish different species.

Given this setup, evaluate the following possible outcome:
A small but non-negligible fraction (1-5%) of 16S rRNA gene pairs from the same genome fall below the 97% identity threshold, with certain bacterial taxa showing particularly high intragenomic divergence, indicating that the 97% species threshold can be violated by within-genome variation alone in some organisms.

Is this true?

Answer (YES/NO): YES